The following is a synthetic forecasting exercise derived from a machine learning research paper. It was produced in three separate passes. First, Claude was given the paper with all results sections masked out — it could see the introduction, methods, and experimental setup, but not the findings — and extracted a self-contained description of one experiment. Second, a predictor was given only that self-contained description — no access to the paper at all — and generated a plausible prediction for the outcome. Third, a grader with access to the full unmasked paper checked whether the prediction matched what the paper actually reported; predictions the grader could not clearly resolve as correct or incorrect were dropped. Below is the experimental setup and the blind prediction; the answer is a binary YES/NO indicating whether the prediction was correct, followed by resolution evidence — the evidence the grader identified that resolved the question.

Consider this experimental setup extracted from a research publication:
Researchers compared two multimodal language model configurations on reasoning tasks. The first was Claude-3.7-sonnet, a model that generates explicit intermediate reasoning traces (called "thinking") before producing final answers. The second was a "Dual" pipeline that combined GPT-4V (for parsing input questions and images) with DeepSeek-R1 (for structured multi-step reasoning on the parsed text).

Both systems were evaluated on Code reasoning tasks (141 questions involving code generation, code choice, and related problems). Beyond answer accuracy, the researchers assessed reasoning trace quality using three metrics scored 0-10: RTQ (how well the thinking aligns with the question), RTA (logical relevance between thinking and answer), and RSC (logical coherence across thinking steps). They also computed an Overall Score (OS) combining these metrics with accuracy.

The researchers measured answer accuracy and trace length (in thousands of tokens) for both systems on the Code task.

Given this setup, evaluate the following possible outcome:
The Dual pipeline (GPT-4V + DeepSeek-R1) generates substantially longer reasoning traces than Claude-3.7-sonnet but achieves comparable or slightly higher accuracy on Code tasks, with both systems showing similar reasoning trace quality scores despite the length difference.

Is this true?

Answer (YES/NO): NO